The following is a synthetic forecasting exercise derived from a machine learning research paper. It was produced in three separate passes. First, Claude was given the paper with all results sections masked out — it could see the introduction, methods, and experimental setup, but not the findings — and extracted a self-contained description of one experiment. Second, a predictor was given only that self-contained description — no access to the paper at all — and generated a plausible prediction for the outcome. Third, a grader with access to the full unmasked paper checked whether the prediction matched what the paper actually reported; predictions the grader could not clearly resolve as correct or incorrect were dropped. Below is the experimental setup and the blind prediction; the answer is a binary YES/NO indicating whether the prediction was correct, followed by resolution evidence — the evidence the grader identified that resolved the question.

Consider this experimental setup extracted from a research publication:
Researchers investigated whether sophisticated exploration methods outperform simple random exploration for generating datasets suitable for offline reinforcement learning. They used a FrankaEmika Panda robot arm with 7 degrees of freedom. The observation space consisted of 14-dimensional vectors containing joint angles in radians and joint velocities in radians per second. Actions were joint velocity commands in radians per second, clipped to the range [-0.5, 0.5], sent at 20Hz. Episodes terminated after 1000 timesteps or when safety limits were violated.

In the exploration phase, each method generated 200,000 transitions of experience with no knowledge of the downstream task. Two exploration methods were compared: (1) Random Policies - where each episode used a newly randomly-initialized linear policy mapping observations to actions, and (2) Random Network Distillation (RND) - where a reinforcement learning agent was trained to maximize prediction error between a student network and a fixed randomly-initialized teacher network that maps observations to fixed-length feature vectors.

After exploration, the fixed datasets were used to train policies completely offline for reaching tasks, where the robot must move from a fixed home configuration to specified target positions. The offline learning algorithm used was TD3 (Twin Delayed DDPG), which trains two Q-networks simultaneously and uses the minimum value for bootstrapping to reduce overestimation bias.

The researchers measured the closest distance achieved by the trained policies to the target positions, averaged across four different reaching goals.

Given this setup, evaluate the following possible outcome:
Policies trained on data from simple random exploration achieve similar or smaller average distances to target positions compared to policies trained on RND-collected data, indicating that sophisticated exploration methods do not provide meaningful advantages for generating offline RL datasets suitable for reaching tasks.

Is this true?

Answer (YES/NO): YES